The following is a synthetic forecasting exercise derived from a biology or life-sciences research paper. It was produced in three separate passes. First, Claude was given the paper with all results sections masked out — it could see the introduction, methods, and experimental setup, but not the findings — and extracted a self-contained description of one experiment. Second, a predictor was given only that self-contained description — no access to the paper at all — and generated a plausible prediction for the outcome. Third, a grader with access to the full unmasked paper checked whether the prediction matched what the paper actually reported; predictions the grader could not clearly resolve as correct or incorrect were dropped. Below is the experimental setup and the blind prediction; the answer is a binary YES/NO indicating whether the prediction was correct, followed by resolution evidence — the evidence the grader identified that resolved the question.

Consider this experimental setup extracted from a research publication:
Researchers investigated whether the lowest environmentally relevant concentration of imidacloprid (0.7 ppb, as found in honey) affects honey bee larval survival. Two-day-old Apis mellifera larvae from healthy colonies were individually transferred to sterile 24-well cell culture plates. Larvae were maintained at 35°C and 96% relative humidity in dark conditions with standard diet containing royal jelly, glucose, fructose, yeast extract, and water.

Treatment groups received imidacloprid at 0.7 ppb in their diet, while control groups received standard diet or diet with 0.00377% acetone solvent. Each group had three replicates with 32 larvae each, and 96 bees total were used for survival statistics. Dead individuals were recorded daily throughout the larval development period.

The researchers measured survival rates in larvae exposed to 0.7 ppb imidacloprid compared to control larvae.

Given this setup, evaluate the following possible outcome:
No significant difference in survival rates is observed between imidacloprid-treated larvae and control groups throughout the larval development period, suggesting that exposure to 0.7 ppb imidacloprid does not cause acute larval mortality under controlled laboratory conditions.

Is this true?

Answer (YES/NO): YES